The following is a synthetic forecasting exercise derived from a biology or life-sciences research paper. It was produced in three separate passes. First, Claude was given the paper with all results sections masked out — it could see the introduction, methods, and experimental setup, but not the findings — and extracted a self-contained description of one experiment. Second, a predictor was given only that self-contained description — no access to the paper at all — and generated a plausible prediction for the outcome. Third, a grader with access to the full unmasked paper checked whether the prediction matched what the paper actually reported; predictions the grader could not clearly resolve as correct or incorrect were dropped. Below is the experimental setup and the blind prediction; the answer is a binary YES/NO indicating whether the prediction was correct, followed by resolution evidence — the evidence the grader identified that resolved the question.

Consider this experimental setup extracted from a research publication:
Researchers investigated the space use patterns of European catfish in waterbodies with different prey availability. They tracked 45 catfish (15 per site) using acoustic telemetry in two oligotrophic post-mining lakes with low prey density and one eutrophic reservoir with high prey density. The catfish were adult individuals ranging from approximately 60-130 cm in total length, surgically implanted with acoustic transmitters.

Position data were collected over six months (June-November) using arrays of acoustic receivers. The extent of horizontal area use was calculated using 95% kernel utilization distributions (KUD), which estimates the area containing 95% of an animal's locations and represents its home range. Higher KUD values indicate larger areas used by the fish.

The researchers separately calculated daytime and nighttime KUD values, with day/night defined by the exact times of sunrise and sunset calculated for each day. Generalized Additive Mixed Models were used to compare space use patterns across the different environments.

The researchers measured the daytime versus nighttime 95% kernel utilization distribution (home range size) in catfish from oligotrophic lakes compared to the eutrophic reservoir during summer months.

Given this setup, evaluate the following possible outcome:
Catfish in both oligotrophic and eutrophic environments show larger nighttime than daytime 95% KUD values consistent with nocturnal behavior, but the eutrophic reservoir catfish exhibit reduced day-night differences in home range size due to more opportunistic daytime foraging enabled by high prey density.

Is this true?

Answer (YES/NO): NO